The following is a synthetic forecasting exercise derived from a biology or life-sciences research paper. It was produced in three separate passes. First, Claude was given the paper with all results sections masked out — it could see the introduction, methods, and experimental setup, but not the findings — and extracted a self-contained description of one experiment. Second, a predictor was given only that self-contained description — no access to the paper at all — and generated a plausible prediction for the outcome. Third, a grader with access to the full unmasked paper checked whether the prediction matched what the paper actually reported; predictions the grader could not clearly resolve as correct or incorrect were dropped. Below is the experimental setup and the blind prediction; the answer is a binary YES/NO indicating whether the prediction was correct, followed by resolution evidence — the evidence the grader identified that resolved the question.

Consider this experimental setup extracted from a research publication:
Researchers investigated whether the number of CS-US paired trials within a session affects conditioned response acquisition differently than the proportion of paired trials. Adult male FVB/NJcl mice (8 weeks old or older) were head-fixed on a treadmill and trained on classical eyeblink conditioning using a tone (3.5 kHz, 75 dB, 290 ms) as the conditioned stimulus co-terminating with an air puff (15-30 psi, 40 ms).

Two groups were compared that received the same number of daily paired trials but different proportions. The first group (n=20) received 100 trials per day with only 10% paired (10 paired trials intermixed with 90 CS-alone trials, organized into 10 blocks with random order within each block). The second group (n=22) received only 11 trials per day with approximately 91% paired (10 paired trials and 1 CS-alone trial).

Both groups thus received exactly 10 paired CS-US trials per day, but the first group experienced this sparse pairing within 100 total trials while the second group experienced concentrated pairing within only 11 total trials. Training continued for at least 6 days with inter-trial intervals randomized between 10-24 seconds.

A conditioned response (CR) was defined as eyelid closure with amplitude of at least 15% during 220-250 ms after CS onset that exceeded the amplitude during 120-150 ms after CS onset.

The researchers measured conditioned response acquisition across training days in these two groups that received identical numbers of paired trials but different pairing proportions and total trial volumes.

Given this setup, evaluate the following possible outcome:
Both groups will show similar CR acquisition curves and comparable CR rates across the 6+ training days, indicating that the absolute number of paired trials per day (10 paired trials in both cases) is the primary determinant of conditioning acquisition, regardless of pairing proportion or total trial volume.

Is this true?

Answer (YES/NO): NO